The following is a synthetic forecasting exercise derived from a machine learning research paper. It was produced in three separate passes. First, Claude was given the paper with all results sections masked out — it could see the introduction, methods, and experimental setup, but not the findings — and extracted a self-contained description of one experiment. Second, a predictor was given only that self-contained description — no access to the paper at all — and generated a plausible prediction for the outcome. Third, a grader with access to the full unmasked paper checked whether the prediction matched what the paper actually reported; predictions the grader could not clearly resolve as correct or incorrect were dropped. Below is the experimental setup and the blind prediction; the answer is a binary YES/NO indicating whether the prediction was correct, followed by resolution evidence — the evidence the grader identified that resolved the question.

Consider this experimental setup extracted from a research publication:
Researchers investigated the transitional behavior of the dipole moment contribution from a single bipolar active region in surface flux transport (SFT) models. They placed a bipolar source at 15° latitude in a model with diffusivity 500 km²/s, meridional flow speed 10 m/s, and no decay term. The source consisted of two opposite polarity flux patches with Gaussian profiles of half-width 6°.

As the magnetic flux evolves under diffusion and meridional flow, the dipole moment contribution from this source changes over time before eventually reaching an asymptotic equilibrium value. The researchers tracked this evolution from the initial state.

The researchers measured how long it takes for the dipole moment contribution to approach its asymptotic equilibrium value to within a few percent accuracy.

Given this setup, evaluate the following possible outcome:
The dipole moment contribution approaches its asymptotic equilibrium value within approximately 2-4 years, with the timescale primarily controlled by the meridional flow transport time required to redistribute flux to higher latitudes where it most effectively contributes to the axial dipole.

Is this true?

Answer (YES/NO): YES